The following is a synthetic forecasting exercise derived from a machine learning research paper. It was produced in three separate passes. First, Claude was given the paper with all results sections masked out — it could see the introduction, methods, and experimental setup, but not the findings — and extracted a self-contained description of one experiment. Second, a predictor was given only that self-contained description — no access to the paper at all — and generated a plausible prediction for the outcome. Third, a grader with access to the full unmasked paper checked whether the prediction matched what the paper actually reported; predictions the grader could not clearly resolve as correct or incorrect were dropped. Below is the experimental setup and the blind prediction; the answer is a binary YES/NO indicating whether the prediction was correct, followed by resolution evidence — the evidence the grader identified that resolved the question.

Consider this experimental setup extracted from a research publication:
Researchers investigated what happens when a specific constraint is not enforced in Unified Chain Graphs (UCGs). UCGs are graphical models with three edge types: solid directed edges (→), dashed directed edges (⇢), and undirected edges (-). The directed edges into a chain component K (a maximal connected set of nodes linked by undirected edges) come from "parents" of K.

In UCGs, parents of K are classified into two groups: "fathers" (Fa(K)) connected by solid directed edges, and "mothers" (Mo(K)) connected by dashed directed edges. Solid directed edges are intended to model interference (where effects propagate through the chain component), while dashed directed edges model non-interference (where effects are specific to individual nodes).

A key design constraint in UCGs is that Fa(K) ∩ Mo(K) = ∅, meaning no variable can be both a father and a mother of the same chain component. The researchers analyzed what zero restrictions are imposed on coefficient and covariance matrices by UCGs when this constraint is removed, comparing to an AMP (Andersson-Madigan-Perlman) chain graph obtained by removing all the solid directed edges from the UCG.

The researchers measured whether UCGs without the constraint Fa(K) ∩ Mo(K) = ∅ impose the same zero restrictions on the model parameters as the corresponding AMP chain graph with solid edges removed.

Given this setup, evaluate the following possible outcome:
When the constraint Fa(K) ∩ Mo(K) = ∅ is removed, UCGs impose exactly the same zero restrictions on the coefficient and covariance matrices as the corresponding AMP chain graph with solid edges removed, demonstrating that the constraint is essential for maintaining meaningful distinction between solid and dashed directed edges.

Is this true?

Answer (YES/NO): YES